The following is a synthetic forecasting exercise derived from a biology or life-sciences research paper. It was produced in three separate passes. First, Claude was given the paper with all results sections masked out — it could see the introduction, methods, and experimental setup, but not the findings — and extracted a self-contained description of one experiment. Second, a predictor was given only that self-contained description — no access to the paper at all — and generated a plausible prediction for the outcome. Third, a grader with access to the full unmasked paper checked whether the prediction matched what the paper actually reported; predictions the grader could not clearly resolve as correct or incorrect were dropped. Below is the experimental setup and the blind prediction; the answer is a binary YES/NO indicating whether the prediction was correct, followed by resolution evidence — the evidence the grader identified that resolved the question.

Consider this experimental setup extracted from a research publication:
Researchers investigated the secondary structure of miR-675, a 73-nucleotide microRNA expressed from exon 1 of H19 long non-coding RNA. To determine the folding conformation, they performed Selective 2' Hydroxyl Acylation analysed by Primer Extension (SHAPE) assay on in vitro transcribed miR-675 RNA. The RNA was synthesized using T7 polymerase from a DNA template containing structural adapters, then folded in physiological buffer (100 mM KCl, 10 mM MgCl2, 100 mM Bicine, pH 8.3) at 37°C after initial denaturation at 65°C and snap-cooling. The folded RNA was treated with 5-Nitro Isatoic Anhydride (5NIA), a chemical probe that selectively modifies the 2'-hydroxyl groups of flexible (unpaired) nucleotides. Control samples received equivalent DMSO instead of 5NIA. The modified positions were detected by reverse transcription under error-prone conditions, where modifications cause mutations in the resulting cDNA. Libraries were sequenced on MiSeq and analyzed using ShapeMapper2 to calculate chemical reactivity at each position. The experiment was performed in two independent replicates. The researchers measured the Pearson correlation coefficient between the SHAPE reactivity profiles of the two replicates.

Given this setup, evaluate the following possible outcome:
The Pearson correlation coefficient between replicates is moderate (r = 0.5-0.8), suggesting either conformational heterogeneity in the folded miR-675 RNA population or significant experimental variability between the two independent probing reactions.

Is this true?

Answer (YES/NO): NO